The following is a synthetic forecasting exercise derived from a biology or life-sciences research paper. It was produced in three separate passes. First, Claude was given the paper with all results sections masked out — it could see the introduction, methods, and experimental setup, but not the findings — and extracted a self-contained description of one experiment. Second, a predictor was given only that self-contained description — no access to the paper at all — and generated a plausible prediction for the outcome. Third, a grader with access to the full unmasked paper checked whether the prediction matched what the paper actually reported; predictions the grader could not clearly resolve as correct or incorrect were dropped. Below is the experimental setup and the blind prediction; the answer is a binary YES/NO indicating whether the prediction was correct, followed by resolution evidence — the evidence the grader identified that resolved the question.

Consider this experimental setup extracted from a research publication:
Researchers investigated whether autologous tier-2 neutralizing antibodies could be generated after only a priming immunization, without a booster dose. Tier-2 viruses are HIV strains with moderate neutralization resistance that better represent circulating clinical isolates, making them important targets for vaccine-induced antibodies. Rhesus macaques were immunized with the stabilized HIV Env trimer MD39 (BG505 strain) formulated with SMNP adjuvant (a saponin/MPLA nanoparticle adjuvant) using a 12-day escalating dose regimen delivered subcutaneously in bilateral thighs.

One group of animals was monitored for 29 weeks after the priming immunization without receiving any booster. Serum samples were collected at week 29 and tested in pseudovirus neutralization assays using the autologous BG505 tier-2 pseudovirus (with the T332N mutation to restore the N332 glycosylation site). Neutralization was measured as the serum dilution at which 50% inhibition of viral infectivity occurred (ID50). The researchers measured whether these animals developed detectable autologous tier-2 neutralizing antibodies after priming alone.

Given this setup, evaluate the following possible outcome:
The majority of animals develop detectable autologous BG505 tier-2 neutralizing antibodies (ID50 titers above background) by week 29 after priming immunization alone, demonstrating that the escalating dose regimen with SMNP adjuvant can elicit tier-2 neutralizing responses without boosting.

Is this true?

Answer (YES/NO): YES